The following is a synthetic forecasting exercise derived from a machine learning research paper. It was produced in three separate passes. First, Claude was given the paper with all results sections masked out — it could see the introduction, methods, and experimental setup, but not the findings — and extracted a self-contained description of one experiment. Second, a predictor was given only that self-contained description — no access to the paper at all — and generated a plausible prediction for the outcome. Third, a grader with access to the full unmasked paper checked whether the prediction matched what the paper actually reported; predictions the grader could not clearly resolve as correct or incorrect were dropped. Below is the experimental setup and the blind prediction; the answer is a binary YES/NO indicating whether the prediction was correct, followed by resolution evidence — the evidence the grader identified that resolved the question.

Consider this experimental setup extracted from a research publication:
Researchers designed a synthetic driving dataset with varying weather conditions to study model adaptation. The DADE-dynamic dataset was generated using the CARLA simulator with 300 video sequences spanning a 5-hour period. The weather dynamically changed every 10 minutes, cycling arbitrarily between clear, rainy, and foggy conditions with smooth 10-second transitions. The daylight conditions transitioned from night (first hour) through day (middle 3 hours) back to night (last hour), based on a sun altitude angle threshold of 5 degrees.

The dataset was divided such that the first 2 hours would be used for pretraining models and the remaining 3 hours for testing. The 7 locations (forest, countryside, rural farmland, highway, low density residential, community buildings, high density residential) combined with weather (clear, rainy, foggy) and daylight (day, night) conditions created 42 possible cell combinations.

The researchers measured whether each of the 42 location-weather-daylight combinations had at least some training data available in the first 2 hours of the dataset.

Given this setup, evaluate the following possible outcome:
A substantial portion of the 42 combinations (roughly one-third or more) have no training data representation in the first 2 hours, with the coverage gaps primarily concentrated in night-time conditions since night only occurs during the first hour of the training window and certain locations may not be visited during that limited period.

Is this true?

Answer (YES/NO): NO